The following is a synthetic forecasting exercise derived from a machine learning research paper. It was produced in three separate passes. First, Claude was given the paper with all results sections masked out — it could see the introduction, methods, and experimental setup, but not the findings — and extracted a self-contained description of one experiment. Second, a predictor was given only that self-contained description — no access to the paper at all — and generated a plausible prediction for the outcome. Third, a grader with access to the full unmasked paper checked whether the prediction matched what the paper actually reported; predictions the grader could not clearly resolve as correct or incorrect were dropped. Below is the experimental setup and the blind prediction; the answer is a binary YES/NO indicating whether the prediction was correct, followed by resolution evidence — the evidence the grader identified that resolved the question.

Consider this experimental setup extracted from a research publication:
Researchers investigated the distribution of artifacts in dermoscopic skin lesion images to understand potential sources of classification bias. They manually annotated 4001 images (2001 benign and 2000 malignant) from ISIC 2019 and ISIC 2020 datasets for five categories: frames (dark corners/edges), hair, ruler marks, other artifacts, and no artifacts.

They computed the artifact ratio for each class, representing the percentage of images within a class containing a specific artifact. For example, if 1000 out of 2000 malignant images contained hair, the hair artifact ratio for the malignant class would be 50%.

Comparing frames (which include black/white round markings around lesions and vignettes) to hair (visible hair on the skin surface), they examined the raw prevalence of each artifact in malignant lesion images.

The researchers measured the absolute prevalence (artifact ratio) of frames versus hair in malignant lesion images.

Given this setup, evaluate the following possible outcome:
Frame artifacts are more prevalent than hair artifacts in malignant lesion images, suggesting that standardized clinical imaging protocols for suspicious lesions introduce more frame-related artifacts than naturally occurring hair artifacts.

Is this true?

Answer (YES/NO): NO